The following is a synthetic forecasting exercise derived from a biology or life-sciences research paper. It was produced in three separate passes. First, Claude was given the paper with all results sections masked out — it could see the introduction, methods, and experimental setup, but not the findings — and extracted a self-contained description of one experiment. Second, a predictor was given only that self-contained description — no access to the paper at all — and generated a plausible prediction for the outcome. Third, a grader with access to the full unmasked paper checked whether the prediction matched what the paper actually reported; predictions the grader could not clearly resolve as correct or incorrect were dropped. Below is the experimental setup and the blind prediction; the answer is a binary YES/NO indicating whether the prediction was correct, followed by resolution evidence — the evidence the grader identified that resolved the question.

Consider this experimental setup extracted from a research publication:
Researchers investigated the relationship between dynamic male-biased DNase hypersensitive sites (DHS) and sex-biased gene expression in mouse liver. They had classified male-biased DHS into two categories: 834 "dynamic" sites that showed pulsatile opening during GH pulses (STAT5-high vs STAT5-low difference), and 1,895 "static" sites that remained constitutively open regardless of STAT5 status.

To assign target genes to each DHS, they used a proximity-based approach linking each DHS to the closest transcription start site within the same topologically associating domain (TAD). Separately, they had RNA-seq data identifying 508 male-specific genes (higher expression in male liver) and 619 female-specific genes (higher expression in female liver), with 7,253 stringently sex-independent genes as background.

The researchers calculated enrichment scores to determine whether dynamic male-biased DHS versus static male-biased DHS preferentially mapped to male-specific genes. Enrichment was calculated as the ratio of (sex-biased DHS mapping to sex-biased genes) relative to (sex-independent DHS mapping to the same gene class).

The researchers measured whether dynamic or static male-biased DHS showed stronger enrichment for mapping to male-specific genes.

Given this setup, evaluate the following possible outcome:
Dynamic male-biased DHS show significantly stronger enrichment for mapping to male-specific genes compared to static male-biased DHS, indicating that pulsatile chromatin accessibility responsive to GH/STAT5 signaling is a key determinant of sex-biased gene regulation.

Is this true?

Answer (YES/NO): NO